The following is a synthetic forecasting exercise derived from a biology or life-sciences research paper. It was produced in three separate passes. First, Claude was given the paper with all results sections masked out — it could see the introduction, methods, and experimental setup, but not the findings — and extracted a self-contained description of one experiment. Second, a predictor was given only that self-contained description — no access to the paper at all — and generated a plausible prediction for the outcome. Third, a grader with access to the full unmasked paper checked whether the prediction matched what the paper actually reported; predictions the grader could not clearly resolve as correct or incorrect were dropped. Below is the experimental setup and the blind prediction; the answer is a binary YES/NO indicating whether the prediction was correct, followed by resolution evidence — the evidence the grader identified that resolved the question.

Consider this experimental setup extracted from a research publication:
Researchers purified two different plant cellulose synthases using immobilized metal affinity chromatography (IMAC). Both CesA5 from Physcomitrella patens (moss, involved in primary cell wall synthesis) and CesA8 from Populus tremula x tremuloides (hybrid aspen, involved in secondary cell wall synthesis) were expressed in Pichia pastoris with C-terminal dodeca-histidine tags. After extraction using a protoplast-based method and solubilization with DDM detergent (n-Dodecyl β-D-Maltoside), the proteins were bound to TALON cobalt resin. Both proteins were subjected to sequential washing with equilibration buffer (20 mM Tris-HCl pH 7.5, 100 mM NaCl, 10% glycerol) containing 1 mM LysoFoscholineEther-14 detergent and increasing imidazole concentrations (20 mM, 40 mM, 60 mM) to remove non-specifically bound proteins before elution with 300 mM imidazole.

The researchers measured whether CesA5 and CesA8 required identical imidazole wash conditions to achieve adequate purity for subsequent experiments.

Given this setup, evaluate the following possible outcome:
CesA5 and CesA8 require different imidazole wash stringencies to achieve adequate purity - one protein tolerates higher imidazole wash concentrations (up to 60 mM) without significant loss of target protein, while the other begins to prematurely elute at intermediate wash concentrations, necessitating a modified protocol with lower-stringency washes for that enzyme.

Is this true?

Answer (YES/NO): NO